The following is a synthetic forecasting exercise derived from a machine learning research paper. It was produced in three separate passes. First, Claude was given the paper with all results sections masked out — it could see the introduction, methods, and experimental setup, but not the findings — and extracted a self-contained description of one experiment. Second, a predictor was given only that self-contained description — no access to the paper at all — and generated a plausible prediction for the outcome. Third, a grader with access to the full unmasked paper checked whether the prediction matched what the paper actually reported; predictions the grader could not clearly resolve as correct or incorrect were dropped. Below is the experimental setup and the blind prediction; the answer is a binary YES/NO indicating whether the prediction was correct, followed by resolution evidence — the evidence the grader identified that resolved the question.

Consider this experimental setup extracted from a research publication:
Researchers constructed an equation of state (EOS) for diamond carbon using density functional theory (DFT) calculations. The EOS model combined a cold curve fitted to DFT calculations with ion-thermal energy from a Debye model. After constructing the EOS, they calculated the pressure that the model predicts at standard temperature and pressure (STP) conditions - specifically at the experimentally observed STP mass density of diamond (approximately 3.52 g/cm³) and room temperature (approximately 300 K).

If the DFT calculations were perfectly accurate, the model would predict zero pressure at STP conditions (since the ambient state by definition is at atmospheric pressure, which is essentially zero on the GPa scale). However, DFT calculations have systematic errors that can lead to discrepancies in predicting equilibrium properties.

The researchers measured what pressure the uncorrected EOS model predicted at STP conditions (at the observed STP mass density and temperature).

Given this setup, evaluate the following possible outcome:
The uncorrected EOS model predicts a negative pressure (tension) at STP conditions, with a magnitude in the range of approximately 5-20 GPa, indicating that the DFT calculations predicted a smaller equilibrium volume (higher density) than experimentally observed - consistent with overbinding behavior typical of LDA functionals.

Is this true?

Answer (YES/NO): NO